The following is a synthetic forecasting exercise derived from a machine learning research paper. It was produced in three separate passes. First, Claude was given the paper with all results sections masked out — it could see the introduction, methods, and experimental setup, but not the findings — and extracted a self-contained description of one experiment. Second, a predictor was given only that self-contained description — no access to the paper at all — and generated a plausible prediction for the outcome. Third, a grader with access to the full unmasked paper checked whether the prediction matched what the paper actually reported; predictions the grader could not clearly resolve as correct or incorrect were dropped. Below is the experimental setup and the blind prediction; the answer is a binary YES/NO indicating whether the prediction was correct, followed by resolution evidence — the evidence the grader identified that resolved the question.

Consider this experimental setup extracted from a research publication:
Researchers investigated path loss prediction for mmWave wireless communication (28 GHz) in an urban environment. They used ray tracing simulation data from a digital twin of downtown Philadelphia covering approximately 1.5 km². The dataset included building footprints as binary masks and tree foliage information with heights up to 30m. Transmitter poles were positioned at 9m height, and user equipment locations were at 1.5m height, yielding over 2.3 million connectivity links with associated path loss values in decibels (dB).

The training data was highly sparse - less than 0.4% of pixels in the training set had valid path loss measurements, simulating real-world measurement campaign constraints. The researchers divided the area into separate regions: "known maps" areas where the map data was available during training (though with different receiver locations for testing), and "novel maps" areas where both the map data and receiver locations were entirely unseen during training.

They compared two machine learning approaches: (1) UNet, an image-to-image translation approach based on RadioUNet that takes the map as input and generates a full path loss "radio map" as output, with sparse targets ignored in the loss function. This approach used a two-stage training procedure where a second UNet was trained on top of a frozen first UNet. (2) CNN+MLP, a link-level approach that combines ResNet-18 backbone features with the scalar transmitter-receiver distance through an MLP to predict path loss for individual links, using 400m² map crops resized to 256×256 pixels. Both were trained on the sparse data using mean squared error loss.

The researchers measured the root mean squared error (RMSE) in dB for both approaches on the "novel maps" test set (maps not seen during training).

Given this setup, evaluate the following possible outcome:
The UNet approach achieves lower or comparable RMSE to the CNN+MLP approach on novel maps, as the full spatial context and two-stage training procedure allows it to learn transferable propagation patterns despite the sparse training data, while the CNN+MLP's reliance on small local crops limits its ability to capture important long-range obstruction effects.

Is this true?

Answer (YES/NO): NO